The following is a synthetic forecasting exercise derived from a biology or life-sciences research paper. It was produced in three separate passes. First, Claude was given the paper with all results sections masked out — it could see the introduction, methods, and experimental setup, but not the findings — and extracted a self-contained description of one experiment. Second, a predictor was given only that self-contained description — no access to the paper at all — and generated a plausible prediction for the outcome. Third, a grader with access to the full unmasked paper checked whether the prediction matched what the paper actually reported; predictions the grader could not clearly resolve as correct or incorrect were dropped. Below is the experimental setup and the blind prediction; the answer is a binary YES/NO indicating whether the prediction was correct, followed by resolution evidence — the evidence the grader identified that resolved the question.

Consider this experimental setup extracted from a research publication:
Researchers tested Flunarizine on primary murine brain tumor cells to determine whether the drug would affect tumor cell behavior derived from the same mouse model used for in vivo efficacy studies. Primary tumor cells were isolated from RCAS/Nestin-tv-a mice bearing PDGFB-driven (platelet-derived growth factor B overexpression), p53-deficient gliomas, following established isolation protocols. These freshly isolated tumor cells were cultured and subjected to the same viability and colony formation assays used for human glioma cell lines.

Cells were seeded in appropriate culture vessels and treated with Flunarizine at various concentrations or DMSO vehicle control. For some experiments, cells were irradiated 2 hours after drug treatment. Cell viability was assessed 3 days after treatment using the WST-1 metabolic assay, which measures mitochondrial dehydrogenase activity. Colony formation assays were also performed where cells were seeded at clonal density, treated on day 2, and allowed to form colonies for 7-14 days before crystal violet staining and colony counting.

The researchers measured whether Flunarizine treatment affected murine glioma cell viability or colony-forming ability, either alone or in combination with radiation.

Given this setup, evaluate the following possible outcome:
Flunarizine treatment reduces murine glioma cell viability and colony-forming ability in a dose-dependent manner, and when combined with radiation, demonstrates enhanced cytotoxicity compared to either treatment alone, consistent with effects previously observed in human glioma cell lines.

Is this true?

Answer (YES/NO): NO